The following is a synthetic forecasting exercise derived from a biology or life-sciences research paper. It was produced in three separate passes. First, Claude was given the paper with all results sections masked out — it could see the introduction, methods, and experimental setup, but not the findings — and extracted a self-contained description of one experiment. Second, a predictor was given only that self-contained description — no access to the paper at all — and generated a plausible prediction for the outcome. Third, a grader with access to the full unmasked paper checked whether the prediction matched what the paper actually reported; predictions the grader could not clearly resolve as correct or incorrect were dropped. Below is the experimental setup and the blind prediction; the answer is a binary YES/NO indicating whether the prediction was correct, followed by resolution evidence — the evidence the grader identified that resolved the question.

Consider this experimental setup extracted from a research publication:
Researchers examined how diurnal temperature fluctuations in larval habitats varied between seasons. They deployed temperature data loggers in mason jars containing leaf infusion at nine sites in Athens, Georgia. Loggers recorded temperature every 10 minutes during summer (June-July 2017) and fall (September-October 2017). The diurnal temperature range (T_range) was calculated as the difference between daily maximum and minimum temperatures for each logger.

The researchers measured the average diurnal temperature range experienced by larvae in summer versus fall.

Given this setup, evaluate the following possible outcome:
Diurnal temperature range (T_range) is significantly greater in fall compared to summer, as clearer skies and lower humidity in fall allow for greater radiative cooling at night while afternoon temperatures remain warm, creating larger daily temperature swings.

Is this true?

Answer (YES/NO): YES